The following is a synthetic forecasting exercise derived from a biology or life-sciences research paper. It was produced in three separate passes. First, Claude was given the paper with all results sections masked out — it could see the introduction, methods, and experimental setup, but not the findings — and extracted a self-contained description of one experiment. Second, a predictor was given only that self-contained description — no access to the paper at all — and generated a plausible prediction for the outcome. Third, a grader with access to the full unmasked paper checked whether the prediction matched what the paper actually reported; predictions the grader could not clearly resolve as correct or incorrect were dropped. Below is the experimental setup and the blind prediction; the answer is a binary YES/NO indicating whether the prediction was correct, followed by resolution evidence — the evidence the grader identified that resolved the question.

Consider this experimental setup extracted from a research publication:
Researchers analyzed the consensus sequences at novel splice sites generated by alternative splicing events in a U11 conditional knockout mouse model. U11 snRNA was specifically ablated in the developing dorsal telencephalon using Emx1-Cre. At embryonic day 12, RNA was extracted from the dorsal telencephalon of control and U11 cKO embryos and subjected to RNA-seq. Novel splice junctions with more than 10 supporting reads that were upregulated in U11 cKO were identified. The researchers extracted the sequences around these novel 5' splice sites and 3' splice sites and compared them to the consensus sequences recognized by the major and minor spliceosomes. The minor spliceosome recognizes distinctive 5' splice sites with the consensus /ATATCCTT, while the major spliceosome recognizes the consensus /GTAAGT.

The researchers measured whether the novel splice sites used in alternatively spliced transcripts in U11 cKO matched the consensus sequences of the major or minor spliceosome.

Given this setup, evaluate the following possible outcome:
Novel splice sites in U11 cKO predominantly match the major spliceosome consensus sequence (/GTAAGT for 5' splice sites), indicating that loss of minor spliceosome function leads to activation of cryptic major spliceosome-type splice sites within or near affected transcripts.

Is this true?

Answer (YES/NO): YES